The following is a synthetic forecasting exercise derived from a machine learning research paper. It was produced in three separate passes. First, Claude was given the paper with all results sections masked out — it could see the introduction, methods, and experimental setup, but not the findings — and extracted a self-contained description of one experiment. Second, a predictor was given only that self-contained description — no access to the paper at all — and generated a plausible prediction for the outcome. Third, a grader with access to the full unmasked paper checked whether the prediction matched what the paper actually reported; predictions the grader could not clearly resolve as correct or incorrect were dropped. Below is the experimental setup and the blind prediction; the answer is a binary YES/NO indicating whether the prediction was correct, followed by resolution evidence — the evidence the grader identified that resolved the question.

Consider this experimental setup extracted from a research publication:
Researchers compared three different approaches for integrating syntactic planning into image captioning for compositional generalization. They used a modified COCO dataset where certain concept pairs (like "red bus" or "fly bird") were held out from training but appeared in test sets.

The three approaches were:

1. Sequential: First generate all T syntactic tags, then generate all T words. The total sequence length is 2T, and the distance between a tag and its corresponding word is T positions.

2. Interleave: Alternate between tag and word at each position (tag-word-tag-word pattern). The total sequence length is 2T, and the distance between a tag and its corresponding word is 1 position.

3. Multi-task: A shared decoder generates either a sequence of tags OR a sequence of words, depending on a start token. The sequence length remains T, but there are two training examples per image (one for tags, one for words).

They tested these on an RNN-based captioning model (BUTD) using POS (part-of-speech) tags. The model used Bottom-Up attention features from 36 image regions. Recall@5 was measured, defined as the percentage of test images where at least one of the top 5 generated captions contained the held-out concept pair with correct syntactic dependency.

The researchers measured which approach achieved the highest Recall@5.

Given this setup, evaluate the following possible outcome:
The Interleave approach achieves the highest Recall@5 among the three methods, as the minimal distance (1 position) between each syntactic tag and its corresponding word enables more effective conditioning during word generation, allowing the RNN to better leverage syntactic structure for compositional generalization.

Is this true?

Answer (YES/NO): YES